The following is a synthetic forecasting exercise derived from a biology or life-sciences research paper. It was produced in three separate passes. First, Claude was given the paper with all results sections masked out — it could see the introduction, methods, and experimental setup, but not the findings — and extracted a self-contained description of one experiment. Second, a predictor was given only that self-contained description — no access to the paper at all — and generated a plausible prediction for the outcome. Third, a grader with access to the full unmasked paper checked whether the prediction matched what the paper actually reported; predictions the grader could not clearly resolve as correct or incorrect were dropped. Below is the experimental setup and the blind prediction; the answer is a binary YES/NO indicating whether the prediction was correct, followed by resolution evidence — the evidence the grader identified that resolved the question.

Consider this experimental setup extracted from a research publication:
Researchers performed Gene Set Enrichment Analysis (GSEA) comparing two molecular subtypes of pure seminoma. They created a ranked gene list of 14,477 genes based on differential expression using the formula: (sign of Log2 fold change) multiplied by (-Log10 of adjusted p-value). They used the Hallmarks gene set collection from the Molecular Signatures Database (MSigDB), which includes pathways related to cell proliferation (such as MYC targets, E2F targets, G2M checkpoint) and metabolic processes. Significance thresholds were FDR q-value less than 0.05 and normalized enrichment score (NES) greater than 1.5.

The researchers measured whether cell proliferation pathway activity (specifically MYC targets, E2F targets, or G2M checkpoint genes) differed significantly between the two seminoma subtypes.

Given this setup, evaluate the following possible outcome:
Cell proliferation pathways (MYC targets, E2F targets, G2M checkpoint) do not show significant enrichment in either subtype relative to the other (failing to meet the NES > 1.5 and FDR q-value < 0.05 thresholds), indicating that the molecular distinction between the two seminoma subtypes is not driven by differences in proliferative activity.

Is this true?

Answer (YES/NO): NO